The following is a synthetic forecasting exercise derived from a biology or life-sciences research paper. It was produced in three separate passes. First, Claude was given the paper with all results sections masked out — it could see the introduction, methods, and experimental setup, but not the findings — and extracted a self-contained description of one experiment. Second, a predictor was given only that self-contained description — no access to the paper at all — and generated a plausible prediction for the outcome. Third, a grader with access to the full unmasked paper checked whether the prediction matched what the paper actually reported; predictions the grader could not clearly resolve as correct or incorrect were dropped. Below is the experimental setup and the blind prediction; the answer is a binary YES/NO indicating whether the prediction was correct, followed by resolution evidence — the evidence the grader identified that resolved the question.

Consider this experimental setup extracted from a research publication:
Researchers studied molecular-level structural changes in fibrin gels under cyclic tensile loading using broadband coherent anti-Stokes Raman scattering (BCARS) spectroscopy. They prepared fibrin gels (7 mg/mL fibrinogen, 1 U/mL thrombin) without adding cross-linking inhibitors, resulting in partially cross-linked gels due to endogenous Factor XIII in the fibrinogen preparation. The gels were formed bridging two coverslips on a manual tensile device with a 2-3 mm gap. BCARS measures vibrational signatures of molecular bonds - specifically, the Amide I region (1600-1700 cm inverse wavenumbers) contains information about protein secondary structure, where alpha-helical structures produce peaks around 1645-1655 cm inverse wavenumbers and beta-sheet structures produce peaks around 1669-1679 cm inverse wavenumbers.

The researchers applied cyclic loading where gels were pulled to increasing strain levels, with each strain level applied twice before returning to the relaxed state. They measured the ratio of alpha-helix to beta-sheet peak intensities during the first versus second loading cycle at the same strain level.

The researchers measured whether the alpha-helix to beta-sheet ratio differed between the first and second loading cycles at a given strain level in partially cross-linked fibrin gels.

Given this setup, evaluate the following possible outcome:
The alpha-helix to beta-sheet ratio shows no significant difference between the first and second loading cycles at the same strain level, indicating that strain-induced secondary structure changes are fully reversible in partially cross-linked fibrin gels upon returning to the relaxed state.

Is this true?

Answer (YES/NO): NO